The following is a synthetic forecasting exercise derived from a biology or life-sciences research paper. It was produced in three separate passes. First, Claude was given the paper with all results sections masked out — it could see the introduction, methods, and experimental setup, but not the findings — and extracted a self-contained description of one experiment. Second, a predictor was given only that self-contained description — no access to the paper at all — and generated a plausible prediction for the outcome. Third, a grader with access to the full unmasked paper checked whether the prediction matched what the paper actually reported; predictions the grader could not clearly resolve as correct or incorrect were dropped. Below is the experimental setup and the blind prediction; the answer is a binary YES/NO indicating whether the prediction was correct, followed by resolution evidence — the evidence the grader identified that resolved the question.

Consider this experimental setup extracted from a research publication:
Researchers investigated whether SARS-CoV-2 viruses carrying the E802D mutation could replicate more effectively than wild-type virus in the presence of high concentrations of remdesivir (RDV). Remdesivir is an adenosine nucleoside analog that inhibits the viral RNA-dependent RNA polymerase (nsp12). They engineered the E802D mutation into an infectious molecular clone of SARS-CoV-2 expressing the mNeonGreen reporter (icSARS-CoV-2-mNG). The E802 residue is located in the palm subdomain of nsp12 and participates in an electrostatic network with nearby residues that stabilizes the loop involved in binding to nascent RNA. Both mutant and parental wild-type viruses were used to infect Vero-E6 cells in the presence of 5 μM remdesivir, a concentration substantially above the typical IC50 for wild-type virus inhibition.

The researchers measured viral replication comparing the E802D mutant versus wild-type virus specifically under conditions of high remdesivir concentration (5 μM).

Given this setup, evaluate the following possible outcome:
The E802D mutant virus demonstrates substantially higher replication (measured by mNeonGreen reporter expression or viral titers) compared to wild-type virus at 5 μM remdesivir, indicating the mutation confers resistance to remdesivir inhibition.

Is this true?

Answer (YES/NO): YES